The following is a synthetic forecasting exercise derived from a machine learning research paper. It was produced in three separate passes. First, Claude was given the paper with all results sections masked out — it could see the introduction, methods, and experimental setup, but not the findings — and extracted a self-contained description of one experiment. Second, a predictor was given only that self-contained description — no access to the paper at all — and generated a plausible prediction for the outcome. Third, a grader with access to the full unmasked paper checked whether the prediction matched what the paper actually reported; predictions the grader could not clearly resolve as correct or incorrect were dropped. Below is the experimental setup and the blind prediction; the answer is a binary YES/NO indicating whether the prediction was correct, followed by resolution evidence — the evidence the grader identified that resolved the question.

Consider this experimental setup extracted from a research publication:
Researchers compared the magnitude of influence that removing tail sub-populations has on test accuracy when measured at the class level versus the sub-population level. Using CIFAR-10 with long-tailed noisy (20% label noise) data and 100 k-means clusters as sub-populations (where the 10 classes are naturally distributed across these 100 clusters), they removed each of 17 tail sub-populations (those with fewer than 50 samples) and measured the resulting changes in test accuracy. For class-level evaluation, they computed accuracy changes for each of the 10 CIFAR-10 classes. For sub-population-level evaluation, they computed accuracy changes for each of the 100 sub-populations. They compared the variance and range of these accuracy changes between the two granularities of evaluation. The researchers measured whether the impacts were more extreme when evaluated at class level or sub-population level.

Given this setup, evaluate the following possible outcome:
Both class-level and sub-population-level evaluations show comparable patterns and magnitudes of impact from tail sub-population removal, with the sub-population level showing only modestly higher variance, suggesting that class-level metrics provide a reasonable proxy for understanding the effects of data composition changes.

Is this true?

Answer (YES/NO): NO